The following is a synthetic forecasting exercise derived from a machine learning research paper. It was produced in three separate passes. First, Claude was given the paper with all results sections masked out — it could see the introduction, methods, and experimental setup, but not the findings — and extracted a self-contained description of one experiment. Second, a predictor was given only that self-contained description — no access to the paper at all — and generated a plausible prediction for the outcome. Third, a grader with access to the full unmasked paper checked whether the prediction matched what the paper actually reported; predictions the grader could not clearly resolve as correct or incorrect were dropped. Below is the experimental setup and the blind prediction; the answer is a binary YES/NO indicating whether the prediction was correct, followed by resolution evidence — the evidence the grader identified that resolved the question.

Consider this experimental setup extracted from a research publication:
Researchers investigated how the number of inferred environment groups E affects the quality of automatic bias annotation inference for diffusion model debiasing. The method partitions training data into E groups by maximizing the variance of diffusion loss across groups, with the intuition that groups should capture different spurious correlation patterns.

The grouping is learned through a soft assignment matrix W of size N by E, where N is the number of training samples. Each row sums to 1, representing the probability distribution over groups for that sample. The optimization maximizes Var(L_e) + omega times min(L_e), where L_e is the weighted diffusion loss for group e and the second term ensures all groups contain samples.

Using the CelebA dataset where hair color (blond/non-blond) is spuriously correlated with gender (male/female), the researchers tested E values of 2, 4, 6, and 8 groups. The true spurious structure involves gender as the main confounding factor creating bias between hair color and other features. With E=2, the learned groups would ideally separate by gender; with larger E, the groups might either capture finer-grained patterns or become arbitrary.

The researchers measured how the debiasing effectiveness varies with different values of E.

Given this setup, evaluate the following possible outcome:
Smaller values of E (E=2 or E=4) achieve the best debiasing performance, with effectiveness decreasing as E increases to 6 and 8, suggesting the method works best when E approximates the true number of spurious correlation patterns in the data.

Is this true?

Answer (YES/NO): NO